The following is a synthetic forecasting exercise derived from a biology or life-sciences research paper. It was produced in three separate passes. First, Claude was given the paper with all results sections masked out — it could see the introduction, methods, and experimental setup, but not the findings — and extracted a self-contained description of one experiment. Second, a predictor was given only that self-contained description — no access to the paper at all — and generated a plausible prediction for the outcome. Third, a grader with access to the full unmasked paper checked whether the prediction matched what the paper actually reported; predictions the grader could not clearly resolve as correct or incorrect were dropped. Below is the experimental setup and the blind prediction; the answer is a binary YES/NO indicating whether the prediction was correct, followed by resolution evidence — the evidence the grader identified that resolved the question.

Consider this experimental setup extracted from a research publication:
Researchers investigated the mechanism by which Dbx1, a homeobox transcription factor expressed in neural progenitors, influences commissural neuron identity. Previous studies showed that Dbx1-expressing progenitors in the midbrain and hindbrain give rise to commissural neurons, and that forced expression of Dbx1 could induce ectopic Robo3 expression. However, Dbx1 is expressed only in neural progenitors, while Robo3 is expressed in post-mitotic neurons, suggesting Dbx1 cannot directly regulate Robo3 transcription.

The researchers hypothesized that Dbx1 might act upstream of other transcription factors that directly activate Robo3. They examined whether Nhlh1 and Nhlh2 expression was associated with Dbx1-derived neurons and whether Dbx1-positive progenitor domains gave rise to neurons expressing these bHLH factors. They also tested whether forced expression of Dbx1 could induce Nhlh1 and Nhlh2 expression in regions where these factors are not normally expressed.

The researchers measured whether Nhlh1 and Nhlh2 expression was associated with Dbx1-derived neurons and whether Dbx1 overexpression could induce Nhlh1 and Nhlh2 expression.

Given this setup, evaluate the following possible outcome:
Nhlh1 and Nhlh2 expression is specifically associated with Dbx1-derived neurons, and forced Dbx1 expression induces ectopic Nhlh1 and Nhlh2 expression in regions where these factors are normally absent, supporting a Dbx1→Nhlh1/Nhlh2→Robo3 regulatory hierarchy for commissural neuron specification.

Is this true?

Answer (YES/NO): NO